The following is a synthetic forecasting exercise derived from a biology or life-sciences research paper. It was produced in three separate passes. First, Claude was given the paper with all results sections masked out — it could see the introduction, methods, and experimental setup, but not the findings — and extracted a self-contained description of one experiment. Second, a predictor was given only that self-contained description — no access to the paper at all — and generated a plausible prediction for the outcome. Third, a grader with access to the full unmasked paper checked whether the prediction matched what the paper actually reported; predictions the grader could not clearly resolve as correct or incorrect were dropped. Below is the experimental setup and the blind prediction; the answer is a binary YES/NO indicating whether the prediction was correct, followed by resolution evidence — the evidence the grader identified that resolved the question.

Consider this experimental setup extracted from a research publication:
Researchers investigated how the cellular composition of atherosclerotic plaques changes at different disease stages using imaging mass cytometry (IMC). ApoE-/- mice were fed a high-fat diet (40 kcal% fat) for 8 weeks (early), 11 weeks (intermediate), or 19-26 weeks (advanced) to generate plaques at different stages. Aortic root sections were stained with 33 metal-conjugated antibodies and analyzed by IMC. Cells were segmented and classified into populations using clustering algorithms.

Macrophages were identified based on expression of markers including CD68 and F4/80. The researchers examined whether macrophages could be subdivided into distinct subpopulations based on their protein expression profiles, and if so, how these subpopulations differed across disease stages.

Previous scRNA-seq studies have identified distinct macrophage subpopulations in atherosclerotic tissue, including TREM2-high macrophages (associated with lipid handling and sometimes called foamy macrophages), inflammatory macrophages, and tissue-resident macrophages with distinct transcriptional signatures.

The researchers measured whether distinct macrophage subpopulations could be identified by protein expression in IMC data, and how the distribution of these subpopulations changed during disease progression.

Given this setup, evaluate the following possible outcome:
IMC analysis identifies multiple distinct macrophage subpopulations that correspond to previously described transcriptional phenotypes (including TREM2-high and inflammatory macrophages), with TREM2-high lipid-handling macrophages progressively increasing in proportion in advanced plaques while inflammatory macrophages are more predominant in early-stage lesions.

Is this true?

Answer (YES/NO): NO